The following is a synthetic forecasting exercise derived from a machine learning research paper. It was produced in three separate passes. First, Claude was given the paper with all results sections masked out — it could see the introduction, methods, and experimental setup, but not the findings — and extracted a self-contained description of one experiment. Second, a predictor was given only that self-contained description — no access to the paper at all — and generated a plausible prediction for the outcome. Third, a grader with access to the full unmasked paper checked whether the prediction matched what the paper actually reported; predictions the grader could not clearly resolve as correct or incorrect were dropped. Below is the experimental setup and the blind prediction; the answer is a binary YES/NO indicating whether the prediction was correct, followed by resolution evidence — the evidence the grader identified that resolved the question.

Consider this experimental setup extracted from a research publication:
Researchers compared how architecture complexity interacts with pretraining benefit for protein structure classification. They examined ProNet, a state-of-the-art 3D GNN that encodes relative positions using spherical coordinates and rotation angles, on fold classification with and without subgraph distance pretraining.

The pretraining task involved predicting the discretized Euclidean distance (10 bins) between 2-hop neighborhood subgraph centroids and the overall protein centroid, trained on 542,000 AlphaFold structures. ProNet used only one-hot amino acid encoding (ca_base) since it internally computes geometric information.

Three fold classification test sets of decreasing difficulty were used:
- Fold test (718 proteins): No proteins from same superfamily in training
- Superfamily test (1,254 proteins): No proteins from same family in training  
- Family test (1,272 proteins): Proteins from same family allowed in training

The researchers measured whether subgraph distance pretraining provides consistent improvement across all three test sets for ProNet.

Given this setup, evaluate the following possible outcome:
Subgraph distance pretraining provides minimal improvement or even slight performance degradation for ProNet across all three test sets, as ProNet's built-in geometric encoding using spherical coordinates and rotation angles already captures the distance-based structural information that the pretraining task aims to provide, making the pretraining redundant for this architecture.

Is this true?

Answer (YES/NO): NO